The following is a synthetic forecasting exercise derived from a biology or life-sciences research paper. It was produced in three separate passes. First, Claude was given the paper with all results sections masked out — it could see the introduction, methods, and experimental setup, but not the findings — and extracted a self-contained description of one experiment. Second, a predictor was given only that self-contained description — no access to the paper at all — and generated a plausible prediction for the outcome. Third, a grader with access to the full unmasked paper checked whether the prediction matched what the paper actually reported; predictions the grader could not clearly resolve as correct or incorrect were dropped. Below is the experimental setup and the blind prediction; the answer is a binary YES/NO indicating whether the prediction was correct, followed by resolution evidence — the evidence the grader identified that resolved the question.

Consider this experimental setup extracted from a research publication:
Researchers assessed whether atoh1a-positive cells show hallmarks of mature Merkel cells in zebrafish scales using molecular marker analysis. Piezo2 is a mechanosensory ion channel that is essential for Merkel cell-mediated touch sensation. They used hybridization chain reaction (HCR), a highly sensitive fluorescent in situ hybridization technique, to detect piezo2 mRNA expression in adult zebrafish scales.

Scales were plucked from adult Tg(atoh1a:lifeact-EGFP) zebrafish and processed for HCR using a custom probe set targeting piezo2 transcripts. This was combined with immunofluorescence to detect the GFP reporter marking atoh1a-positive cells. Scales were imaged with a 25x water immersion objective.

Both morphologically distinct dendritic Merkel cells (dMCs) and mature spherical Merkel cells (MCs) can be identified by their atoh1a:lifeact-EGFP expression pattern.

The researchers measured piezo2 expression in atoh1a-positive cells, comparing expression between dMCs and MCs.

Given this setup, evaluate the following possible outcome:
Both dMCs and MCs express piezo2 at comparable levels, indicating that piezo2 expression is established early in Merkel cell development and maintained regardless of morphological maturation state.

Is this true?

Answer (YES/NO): NO